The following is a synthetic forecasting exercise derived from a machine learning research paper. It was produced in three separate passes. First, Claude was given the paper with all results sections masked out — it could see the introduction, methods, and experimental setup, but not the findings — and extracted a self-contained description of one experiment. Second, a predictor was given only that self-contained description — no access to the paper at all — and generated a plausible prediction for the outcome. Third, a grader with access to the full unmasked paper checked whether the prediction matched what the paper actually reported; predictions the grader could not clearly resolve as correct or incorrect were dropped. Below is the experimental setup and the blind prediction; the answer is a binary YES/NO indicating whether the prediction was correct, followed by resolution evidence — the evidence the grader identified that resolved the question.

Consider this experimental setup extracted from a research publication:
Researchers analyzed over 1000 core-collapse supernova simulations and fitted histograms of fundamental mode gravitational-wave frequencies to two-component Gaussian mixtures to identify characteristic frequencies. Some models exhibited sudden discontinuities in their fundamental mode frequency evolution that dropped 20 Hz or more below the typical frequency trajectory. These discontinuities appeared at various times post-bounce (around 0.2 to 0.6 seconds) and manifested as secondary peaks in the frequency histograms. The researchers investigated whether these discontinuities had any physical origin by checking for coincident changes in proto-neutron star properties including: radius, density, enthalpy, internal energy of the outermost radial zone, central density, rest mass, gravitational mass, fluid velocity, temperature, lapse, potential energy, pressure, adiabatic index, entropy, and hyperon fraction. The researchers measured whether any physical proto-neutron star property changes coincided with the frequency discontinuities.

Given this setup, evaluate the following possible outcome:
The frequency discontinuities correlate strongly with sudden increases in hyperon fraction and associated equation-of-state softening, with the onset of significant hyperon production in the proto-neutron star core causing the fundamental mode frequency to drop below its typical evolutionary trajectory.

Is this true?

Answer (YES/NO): NO